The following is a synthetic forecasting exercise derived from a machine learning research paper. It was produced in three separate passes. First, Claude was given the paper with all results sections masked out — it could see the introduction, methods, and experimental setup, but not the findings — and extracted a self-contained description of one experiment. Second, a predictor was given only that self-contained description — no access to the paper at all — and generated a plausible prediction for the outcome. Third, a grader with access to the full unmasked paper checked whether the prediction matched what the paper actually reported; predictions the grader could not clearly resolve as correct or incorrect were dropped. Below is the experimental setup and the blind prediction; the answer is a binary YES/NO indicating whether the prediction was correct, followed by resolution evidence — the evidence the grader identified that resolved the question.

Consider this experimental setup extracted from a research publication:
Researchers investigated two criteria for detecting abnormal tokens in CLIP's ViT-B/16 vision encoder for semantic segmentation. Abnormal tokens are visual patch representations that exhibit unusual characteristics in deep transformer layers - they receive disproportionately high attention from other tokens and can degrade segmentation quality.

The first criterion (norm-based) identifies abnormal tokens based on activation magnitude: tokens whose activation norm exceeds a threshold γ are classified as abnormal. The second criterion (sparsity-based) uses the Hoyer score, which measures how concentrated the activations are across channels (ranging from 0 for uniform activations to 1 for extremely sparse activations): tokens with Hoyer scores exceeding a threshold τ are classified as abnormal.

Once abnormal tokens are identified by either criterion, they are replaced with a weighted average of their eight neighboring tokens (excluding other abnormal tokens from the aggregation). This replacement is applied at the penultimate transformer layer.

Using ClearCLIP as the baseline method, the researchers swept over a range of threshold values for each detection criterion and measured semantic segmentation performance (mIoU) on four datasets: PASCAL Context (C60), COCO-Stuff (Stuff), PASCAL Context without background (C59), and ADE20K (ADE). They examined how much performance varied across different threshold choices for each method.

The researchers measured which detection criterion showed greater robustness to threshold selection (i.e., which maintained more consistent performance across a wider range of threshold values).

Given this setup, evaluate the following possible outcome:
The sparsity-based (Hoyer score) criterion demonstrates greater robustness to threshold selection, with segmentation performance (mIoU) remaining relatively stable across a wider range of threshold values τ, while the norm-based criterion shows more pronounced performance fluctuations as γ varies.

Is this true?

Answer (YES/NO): YES